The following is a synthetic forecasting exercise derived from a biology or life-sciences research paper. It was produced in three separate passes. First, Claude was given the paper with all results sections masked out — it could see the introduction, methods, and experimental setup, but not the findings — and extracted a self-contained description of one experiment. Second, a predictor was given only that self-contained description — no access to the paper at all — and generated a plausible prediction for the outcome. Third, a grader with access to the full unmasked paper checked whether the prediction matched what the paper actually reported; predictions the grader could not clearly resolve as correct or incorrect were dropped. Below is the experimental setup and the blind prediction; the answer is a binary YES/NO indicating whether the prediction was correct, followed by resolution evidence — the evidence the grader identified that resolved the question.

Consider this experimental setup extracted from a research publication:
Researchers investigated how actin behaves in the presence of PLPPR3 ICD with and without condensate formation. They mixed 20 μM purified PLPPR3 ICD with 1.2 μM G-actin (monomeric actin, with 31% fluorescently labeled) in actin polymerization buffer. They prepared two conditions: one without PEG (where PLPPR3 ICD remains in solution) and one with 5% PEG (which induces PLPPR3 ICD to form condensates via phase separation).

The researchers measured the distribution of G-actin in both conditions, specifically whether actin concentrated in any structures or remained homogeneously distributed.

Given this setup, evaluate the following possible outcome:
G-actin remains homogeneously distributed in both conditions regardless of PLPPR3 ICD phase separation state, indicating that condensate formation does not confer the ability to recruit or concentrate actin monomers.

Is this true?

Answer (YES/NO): NO